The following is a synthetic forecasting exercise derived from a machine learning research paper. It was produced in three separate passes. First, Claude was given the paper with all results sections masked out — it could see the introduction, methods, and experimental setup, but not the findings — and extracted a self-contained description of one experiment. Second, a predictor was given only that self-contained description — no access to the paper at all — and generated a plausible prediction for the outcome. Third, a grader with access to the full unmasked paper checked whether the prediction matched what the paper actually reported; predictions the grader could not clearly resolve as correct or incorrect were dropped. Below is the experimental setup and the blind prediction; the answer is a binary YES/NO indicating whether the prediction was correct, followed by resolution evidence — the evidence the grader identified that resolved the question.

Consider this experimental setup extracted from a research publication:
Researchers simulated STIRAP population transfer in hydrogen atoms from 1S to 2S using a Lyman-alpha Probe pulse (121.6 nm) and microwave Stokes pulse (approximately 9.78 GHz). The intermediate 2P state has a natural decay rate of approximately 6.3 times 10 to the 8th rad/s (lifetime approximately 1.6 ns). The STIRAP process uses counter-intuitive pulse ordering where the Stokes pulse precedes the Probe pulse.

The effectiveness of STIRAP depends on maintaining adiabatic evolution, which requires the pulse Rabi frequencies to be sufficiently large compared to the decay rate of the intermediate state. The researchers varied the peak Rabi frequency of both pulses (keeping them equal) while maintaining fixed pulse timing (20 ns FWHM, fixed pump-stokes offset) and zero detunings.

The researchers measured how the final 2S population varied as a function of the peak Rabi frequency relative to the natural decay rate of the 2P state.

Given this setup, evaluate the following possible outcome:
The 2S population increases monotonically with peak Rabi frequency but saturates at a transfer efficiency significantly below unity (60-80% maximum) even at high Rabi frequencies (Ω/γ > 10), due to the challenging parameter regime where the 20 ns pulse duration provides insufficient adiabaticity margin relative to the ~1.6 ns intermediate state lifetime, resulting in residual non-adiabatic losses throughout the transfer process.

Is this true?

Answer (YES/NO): NO